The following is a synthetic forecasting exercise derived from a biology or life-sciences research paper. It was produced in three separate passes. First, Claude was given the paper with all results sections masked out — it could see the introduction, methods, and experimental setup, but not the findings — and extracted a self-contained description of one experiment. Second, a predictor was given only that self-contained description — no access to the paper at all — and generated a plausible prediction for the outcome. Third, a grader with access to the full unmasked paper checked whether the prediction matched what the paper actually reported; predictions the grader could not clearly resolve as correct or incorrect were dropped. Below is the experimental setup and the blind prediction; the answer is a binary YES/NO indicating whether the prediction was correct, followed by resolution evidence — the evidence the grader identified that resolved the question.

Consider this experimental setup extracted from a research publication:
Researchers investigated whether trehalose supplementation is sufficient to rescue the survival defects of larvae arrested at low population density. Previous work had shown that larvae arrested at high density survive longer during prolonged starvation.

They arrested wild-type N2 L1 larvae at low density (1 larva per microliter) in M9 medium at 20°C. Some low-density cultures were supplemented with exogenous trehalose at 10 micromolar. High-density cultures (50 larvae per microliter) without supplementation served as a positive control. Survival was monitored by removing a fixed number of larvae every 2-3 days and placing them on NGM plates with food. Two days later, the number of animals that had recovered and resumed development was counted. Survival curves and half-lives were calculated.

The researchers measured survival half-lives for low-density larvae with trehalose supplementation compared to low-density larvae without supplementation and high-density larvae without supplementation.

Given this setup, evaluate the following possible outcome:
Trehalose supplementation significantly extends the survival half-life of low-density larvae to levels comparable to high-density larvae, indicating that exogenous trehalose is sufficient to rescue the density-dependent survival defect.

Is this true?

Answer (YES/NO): NO